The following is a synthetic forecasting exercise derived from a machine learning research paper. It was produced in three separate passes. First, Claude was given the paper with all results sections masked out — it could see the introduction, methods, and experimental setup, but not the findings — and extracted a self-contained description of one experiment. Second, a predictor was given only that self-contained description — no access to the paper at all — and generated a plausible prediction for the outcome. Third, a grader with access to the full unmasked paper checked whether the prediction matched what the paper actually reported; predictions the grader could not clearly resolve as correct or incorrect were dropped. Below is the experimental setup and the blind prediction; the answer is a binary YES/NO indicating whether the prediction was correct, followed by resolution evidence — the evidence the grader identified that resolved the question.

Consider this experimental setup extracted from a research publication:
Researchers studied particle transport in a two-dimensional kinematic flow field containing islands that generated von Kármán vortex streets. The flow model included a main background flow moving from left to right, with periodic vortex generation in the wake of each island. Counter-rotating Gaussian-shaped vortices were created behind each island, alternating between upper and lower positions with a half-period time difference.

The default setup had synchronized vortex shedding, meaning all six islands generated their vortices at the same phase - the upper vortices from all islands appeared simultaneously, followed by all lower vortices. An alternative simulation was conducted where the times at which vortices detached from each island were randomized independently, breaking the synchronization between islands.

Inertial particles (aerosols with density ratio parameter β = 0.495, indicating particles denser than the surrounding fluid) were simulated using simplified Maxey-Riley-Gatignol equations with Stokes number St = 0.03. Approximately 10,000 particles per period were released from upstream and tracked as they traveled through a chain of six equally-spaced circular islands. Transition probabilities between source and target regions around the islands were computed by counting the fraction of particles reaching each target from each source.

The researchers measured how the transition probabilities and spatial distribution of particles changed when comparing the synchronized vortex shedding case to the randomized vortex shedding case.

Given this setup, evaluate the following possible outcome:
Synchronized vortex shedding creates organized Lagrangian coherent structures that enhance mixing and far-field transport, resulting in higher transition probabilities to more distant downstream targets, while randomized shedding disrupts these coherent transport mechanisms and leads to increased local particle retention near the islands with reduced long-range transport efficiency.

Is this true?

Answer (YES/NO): NO